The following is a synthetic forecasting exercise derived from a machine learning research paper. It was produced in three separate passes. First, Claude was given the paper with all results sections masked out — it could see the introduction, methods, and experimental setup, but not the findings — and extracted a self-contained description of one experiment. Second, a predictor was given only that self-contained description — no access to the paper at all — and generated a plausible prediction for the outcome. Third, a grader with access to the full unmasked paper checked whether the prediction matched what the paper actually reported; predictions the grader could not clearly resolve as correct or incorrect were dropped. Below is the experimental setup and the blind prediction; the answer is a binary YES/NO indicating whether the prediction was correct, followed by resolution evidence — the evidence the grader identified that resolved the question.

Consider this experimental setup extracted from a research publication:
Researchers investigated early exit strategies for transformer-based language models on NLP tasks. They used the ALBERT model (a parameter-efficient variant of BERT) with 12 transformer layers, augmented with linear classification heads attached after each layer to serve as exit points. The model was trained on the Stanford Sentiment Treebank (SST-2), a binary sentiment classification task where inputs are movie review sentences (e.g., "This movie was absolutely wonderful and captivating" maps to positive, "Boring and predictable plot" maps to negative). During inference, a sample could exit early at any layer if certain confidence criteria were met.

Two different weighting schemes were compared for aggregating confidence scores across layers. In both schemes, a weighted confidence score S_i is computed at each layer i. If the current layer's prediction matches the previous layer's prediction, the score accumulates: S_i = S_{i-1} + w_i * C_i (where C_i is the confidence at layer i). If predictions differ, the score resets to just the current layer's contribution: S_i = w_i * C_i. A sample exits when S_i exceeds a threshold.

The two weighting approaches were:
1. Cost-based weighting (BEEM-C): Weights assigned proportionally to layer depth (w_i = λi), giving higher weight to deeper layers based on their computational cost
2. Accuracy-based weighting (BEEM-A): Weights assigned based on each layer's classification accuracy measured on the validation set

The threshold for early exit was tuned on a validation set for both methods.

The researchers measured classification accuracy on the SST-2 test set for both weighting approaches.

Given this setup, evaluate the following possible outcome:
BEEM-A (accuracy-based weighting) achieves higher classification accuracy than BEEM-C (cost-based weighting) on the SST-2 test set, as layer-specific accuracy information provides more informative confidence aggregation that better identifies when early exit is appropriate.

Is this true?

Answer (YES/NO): YES